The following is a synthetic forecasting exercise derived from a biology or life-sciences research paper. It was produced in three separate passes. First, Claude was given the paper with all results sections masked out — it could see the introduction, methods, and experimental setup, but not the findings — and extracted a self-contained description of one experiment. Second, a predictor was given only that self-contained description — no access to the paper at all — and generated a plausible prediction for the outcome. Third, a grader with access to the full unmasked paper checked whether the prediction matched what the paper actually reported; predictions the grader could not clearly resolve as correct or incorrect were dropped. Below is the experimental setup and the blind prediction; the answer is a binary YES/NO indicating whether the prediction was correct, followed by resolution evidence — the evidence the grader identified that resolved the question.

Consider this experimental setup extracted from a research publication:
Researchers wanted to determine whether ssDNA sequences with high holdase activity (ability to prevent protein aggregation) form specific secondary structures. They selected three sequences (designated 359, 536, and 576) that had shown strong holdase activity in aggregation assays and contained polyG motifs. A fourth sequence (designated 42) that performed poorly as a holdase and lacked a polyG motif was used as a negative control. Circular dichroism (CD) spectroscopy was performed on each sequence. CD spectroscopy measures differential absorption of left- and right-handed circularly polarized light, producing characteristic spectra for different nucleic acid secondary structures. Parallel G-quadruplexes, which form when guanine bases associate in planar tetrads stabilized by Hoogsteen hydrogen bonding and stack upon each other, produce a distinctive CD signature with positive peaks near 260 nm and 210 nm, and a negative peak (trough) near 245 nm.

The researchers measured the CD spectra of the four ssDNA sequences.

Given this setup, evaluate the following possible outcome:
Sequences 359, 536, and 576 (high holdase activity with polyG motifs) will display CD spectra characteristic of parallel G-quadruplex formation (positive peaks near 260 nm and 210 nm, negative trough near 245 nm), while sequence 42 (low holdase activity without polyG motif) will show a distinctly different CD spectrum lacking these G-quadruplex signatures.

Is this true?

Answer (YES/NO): YES